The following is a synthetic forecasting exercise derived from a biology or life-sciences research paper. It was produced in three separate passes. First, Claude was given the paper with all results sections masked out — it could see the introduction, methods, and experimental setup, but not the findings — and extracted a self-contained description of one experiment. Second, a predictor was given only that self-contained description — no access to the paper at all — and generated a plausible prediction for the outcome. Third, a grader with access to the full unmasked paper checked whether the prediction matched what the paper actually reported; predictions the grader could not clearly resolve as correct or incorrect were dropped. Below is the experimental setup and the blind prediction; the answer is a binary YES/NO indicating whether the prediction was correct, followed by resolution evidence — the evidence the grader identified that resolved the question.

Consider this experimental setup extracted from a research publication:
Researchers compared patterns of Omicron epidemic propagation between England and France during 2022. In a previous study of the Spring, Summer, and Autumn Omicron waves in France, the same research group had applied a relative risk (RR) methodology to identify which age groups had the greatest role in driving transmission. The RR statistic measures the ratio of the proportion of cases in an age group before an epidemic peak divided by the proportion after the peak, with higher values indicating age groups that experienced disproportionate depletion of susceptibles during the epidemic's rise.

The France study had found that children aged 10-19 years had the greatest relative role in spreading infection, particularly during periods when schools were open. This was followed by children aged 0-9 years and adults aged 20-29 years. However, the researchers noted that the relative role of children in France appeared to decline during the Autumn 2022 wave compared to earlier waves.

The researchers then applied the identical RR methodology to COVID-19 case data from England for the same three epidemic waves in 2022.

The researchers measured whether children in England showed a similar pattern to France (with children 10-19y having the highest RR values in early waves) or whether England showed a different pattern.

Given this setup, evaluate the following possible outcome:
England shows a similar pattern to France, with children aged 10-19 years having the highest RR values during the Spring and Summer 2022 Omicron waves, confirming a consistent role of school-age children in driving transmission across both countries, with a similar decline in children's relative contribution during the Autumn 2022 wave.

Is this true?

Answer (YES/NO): NO